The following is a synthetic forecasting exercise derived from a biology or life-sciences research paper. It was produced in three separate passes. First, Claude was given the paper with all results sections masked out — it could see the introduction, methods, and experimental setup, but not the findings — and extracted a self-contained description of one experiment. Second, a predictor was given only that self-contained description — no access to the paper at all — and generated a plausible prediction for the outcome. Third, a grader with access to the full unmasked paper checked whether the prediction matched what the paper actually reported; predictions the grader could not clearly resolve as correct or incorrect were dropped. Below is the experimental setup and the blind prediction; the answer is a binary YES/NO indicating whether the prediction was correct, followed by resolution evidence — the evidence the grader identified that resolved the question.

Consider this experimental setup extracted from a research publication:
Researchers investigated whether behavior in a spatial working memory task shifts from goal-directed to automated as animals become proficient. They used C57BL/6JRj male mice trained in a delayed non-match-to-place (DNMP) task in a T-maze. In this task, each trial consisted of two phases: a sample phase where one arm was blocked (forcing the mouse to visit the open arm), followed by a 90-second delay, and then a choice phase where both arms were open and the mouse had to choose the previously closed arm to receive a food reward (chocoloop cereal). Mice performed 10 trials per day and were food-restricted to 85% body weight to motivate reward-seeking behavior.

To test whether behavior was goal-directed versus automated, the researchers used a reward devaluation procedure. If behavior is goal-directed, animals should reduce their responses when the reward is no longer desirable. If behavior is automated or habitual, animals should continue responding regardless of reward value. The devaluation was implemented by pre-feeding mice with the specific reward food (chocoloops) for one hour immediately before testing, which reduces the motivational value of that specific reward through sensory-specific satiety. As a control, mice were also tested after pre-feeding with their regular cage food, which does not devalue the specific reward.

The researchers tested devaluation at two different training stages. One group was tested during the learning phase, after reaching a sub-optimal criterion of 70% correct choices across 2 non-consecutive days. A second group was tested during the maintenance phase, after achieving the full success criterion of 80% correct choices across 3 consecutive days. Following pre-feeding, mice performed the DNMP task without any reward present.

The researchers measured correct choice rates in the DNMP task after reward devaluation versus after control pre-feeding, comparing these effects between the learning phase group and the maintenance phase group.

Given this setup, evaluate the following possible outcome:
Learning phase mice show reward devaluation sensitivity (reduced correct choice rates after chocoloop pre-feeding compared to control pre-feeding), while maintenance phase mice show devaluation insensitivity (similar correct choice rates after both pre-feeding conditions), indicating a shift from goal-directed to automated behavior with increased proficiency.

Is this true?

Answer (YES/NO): YES